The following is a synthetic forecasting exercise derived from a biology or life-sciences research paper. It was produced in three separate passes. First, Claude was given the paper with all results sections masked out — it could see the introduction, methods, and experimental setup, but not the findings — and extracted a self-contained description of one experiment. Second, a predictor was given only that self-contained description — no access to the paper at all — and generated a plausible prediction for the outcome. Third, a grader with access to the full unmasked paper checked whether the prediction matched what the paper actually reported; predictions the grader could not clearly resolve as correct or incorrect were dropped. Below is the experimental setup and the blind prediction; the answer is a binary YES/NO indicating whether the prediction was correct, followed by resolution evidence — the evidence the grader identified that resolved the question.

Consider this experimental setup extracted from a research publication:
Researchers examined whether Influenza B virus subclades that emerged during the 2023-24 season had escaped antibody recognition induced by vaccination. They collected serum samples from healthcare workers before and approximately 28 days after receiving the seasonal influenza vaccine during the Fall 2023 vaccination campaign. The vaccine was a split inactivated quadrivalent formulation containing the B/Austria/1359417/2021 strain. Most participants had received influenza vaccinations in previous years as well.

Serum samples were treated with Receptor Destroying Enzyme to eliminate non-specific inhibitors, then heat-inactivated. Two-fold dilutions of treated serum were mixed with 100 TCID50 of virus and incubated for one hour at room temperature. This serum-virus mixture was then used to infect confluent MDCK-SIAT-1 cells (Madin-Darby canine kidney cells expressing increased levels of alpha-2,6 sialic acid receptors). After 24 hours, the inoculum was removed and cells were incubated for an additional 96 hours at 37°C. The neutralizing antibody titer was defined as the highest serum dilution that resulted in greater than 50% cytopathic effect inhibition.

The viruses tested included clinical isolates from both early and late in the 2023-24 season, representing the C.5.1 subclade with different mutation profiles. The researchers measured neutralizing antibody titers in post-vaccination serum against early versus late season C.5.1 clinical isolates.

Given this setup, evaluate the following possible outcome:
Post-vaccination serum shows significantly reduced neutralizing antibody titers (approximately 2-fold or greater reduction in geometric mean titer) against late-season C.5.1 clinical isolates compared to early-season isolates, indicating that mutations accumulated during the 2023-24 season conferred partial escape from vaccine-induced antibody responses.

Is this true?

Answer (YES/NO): NO